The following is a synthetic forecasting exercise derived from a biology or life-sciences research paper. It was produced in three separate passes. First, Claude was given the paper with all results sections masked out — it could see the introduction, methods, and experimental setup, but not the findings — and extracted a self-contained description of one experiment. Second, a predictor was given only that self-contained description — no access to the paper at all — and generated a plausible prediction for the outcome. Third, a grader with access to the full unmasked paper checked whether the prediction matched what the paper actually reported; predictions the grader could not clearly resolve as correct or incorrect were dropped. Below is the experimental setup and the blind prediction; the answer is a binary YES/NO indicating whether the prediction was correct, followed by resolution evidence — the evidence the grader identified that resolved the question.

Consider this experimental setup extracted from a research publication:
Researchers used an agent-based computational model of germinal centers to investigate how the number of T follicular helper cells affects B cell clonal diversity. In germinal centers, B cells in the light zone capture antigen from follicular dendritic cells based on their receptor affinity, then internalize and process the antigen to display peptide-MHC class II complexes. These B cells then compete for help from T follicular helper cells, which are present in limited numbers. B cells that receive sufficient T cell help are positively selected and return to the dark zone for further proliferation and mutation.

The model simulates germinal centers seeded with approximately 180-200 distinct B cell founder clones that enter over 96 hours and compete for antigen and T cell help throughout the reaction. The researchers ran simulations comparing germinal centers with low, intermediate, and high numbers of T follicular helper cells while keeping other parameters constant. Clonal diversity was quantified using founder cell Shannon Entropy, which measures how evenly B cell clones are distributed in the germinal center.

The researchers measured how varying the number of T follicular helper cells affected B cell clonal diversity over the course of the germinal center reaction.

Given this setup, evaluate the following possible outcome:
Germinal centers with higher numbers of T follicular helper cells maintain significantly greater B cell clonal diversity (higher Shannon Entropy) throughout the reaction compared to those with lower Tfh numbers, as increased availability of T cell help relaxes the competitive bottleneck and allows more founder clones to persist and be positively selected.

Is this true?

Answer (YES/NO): NO